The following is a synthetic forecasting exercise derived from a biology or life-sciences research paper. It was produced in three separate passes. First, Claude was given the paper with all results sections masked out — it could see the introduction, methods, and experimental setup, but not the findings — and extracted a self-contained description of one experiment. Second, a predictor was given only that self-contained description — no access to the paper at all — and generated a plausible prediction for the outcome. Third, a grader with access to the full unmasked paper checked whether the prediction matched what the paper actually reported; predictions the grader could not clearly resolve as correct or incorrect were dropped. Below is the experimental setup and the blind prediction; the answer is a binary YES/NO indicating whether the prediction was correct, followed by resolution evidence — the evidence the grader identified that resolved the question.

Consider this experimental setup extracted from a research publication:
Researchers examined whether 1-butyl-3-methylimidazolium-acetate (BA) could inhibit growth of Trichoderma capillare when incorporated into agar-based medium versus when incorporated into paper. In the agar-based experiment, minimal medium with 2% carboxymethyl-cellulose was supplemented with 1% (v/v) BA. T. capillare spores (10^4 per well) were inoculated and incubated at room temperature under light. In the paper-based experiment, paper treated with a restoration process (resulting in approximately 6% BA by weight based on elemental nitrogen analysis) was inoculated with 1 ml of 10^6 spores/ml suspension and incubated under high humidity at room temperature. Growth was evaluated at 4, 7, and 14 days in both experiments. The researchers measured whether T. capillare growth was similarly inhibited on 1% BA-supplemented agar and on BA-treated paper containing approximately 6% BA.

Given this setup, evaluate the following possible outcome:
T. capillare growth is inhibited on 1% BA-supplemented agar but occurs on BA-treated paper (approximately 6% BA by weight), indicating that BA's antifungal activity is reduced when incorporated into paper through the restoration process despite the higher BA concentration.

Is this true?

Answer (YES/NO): NO